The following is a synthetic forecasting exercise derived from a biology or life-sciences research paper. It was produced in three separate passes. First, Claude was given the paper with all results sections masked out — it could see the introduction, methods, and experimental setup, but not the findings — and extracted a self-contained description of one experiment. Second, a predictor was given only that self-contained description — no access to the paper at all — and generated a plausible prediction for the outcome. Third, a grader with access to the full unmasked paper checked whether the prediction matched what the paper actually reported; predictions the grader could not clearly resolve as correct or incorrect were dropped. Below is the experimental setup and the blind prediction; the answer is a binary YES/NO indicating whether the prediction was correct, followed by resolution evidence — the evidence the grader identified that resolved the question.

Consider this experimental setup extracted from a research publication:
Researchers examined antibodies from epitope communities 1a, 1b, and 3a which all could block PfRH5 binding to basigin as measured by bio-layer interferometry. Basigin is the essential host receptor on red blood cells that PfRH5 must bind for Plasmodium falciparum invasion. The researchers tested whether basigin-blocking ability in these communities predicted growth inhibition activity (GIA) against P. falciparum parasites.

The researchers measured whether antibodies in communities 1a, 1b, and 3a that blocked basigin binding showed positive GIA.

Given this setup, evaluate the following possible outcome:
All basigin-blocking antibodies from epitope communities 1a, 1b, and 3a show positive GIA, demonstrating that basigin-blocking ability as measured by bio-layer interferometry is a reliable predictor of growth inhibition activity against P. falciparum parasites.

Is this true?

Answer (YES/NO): NO